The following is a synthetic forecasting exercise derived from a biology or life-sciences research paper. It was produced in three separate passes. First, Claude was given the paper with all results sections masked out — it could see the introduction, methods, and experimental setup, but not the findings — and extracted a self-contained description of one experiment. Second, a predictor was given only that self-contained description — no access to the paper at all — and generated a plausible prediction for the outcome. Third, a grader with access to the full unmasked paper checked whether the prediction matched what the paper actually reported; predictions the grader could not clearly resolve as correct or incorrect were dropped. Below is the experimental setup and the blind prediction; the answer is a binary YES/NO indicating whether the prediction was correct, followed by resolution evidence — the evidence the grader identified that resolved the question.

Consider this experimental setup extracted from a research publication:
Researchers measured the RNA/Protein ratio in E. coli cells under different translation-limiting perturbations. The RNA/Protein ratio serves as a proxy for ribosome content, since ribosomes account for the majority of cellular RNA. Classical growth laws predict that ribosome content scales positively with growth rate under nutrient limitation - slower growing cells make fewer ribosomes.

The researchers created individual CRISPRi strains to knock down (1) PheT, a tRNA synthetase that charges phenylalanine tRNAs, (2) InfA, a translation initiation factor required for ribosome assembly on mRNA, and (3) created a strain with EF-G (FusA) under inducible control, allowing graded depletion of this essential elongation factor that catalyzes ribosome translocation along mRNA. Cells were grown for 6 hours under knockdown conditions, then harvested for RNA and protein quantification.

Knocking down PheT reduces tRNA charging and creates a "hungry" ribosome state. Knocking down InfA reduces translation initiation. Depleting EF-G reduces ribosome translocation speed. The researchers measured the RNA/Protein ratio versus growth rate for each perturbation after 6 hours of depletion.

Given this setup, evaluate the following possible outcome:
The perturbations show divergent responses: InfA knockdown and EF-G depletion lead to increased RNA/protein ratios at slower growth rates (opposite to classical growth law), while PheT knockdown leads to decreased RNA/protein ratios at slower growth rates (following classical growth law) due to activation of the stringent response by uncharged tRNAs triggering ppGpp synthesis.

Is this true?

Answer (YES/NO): NO